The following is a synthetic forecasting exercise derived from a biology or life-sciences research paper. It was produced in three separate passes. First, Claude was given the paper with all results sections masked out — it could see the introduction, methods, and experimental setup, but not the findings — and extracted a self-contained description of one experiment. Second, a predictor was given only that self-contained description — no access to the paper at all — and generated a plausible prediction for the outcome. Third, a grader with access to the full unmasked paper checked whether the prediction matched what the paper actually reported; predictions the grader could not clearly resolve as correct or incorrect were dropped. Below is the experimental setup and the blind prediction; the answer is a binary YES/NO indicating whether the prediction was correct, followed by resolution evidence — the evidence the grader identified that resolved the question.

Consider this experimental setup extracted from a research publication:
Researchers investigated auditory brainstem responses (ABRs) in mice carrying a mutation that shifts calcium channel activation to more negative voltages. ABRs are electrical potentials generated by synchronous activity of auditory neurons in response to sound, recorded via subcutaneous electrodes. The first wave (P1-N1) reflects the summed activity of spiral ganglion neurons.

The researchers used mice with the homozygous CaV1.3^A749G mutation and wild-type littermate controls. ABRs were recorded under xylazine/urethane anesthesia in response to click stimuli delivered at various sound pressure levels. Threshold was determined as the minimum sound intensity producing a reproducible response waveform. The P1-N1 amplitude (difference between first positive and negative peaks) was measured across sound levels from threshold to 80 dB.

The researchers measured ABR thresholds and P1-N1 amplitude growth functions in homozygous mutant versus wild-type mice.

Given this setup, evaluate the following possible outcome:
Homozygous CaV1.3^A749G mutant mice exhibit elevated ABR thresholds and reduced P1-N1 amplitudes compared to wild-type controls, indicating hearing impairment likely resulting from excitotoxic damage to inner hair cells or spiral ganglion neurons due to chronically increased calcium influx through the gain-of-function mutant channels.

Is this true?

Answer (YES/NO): NO